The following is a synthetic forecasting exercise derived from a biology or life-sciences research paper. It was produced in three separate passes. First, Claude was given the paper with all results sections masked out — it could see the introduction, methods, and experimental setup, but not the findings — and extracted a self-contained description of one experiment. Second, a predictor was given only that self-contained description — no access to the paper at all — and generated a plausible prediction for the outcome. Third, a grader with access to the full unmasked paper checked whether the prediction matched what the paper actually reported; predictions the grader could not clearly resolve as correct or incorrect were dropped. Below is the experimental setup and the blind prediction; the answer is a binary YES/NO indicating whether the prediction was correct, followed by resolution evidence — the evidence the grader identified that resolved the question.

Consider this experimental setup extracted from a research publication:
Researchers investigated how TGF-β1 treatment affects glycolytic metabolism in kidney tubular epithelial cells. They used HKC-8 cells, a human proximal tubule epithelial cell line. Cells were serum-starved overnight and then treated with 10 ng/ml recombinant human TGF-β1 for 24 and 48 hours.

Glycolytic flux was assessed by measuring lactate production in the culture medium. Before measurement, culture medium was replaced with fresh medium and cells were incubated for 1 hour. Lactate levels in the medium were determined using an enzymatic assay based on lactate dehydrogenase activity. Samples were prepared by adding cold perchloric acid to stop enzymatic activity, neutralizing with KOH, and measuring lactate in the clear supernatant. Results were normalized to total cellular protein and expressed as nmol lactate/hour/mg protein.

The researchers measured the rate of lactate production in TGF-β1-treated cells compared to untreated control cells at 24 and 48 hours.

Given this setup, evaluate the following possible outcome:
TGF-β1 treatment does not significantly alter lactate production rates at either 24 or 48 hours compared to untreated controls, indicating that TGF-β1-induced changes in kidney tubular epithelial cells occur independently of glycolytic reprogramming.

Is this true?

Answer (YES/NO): NO